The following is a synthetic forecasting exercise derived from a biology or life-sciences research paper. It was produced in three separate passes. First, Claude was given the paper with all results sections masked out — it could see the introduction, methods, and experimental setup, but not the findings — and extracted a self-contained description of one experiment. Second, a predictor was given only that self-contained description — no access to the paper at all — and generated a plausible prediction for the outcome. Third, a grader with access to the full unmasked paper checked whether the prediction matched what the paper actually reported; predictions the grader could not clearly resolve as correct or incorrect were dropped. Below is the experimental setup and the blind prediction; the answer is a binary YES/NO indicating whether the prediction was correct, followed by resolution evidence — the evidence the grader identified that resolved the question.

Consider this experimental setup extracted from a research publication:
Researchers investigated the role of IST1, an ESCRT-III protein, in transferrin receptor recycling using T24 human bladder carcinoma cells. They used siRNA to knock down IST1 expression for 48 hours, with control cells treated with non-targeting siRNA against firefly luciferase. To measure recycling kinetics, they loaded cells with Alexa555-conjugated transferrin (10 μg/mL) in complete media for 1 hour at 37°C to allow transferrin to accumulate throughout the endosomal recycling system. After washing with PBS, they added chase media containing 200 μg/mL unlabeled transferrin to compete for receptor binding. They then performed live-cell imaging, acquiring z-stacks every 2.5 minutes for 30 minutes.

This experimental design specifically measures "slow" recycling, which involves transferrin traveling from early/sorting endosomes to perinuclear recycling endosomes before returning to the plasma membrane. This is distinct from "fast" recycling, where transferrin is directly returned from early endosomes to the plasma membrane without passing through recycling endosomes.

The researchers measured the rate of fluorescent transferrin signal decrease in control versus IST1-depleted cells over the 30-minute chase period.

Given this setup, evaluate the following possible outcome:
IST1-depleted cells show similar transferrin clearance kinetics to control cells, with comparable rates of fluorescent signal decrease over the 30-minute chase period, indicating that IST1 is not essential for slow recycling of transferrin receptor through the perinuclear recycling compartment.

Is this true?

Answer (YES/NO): NO